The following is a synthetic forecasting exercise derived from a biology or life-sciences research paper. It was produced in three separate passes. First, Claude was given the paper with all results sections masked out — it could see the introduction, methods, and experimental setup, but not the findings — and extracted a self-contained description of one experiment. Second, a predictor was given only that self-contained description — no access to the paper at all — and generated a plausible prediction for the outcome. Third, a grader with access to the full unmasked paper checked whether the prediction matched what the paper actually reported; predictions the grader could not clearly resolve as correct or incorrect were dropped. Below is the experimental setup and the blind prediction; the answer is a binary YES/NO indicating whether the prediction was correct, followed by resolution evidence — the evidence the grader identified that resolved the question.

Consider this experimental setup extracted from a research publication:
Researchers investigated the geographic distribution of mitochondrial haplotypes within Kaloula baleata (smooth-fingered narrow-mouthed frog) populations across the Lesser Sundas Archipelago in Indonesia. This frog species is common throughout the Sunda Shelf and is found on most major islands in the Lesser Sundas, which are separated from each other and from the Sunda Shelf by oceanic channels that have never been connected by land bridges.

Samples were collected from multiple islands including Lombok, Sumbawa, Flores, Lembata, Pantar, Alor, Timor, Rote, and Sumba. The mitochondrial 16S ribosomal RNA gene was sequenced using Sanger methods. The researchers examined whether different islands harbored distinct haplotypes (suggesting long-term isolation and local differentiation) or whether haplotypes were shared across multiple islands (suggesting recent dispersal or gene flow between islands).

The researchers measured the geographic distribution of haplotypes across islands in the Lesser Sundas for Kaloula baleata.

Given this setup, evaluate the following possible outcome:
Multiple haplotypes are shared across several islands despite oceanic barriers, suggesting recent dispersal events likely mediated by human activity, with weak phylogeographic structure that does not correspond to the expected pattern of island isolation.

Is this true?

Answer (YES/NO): NO